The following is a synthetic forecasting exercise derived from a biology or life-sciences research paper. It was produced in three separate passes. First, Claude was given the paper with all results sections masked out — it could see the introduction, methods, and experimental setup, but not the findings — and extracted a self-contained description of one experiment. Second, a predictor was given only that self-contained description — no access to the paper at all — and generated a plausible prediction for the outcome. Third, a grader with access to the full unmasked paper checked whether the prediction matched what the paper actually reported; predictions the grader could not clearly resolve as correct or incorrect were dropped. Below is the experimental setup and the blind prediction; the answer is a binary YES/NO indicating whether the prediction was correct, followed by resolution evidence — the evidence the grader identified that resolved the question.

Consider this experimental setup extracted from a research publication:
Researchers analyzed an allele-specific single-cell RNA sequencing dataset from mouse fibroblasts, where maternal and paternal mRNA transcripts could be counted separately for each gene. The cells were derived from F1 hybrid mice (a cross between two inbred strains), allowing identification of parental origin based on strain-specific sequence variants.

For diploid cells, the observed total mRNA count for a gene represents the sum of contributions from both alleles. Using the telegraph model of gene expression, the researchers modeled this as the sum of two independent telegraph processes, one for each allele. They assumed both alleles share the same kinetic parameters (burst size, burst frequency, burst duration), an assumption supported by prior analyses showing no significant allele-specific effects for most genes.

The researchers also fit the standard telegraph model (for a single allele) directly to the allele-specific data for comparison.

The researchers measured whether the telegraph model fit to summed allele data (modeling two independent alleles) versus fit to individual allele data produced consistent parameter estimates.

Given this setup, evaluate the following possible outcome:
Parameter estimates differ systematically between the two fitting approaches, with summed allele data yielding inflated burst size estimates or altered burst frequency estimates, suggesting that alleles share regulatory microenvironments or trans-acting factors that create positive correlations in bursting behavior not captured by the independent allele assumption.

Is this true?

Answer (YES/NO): NO